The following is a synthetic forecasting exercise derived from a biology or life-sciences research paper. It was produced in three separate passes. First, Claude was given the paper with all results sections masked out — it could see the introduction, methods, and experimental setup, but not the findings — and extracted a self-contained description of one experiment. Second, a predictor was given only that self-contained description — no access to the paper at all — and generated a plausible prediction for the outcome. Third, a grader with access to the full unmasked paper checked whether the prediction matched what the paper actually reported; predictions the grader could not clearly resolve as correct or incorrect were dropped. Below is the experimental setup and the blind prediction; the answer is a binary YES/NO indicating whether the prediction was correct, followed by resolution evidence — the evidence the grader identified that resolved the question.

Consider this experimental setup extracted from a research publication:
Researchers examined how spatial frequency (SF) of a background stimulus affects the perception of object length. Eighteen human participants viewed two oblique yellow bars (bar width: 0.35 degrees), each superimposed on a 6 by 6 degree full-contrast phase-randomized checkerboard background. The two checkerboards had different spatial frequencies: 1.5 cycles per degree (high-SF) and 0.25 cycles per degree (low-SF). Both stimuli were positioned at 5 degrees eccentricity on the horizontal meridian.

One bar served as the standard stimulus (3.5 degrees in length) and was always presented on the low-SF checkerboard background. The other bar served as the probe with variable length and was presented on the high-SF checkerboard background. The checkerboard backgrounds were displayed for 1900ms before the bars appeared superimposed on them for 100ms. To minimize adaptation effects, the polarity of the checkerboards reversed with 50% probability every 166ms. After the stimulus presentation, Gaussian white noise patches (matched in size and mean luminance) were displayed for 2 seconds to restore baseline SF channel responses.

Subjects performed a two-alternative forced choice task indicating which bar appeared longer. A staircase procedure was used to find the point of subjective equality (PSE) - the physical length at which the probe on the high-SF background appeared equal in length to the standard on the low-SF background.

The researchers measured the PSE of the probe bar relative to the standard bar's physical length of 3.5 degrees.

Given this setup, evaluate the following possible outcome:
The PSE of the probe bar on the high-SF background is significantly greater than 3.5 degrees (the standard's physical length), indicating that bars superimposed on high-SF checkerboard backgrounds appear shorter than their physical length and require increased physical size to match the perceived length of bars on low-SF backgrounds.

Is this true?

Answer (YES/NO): NO